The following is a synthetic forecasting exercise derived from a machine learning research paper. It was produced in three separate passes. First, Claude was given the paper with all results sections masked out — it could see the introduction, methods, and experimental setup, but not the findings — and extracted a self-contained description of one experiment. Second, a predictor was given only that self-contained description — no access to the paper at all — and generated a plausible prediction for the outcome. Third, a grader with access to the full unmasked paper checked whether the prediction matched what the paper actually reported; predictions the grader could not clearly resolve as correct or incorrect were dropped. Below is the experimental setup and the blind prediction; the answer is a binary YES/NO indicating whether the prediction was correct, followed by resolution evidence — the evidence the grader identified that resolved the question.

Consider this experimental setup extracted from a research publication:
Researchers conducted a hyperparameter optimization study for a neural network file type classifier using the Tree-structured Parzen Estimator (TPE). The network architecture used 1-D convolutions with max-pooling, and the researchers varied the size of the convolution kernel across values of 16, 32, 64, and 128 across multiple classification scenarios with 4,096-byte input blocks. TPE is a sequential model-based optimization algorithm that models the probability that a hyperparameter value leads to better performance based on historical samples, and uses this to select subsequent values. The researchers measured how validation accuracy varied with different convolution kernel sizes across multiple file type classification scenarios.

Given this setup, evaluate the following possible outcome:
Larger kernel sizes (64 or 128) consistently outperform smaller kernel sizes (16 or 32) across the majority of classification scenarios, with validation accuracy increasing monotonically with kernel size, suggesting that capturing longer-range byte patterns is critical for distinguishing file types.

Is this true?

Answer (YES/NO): YES